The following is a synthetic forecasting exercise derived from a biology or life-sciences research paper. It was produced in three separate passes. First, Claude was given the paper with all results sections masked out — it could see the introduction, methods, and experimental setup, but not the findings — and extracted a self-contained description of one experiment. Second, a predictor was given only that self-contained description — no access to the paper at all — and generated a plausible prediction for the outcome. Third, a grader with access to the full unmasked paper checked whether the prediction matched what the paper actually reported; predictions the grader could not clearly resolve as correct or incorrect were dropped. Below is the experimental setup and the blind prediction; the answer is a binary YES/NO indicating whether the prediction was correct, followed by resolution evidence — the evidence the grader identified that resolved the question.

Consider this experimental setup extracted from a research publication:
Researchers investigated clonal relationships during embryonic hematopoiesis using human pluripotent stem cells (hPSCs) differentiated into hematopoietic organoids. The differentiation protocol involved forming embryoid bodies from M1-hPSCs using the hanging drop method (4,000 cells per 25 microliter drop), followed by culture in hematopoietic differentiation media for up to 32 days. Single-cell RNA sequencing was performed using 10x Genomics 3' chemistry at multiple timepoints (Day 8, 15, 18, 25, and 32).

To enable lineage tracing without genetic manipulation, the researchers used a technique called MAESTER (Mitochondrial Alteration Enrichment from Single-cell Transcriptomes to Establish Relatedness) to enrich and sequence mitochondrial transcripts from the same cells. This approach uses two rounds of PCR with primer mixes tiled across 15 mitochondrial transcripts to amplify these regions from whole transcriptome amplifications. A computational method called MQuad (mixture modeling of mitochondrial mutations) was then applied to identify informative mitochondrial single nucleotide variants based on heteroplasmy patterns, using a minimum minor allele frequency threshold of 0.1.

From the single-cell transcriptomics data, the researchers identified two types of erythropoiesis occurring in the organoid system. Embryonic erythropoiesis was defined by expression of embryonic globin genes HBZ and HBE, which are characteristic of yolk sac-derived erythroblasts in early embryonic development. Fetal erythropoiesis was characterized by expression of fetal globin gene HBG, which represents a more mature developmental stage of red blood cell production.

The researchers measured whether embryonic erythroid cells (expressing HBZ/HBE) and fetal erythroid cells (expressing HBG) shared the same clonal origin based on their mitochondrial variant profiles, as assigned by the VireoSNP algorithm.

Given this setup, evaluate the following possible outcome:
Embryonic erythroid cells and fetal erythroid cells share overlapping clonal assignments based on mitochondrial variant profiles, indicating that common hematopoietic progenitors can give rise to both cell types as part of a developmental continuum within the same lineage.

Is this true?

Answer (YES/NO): NO